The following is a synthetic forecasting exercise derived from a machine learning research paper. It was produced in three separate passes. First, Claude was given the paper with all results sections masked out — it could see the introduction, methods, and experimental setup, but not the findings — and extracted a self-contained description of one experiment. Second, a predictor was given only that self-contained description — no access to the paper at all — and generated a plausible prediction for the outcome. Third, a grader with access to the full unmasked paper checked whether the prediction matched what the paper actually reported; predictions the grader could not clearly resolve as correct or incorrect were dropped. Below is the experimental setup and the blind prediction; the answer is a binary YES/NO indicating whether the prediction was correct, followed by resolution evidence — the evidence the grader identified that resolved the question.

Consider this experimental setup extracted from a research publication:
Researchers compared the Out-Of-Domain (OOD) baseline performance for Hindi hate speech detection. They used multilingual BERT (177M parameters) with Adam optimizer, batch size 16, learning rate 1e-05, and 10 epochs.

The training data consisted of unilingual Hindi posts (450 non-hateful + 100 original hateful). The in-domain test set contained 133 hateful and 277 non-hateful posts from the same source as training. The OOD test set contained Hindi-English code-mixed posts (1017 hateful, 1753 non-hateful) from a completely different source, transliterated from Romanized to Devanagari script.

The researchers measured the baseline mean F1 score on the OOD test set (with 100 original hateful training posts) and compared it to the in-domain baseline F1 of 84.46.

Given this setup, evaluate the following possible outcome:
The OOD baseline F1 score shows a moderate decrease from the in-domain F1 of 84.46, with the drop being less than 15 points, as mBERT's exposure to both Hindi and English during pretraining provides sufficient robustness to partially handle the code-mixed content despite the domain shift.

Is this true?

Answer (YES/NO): NO